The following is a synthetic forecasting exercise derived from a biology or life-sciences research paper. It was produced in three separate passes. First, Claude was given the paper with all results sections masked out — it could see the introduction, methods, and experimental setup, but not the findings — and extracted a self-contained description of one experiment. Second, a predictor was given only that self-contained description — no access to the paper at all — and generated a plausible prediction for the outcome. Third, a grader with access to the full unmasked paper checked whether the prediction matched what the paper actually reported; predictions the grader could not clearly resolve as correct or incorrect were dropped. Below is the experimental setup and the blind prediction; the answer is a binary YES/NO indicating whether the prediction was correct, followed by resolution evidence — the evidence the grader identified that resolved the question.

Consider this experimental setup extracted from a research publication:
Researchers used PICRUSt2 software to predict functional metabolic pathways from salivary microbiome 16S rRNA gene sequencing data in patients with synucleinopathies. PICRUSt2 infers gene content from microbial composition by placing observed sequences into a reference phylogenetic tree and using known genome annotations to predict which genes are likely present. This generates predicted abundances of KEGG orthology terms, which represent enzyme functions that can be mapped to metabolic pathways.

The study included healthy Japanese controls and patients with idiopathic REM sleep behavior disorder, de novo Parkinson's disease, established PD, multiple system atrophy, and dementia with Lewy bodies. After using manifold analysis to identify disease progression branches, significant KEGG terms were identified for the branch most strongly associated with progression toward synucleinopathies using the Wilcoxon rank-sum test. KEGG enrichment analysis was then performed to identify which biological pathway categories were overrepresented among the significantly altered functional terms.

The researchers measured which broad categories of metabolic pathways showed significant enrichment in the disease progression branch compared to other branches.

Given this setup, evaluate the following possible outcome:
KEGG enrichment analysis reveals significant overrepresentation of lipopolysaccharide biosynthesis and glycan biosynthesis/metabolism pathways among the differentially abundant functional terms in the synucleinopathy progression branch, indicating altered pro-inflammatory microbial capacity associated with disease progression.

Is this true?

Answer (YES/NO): NO